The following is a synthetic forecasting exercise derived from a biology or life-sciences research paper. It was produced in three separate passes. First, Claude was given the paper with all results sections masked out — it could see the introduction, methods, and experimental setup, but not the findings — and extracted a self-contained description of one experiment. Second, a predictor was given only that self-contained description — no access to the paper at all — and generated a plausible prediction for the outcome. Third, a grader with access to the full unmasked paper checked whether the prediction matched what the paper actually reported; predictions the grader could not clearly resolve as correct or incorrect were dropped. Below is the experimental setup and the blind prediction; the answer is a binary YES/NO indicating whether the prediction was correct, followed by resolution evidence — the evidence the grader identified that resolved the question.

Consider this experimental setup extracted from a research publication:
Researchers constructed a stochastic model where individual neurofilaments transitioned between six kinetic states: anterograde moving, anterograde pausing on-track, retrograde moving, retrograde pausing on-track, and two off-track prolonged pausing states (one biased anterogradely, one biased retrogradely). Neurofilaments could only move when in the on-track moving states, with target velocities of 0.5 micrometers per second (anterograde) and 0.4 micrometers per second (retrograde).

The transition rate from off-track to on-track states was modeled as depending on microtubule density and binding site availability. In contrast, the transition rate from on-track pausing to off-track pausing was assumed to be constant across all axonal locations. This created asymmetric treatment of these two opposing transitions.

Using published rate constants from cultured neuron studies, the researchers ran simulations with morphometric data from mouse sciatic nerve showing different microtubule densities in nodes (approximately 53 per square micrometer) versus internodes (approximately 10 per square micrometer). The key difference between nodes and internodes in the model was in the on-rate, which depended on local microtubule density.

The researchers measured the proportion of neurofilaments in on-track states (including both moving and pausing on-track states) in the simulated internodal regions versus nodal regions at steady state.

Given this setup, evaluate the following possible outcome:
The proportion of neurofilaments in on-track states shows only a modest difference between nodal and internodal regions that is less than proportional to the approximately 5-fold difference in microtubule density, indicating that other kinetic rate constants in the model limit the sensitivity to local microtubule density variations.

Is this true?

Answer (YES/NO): NO